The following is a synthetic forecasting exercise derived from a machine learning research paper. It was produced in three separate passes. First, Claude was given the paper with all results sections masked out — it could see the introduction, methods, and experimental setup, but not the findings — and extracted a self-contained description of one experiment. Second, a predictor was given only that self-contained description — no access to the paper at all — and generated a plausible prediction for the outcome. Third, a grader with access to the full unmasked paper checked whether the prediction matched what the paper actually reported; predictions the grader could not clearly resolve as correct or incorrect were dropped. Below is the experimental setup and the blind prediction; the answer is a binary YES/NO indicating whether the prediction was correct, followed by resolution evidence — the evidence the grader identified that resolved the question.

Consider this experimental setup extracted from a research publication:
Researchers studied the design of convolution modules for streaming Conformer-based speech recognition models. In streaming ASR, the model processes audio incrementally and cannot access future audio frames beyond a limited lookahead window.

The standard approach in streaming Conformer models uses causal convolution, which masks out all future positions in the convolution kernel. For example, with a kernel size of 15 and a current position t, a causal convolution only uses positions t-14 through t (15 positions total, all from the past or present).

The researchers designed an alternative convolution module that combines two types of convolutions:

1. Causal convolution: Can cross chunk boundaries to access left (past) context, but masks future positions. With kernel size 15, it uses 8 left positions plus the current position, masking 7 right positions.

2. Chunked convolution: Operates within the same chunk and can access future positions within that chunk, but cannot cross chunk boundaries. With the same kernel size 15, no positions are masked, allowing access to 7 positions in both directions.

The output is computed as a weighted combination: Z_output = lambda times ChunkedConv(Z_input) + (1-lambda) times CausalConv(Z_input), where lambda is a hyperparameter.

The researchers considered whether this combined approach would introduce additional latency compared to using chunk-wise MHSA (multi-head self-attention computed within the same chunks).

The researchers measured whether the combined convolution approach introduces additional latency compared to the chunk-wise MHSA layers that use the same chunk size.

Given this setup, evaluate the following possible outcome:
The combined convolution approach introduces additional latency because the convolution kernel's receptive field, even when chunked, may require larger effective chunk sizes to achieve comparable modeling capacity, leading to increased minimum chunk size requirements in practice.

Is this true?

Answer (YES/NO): NO